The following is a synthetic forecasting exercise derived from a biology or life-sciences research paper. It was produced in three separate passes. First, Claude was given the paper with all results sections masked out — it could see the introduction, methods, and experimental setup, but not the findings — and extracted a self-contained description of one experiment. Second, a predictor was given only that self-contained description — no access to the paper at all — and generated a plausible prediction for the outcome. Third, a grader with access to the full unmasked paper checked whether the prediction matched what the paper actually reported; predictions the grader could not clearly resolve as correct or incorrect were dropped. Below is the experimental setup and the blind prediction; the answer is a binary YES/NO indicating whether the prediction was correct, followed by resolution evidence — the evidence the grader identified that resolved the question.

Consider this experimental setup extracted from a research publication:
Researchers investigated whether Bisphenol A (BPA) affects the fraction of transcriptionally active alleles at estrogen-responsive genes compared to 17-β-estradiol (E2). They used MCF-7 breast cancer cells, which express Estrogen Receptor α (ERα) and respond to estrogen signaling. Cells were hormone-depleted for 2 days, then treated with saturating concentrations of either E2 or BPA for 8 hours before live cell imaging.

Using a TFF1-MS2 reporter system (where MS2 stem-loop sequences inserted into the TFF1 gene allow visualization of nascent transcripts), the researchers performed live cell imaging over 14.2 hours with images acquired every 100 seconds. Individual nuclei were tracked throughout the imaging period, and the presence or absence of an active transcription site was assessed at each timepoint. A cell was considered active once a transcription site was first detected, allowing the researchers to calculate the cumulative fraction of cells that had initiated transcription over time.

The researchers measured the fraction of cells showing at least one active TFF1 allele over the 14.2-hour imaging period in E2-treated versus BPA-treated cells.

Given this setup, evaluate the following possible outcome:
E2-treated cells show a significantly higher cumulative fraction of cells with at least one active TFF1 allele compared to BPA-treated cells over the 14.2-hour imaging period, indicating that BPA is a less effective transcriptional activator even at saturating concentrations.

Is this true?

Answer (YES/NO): YES